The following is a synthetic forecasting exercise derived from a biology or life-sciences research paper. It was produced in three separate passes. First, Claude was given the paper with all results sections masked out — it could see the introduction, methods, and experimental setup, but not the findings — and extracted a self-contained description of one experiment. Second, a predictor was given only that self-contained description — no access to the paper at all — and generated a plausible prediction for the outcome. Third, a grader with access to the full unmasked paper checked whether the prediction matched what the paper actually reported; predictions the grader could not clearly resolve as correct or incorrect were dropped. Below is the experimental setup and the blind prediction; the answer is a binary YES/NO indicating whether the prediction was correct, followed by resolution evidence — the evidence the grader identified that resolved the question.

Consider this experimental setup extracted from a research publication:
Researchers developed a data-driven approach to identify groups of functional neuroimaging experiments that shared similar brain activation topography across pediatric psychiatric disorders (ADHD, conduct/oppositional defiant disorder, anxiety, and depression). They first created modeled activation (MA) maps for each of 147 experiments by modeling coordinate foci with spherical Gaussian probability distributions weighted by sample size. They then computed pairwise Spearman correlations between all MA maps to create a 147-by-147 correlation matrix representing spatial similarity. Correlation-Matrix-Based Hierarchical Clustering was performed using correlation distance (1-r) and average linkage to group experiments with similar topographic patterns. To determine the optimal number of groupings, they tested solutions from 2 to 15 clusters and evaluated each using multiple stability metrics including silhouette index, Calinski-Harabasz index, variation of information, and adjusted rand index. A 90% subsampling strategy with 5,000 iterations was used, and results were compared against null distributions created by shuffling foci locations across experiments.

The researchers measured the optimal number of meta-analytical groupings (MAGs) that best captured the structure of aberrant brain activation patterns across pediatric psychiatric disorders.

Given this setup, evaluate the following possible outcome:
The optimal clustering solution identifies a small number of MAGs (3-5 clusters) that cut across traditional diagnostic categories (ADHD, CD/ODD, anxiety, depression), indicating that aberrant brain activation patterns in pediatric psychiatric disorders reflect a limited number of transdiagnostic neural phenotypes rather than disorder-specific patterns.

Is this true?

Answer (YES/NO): NO